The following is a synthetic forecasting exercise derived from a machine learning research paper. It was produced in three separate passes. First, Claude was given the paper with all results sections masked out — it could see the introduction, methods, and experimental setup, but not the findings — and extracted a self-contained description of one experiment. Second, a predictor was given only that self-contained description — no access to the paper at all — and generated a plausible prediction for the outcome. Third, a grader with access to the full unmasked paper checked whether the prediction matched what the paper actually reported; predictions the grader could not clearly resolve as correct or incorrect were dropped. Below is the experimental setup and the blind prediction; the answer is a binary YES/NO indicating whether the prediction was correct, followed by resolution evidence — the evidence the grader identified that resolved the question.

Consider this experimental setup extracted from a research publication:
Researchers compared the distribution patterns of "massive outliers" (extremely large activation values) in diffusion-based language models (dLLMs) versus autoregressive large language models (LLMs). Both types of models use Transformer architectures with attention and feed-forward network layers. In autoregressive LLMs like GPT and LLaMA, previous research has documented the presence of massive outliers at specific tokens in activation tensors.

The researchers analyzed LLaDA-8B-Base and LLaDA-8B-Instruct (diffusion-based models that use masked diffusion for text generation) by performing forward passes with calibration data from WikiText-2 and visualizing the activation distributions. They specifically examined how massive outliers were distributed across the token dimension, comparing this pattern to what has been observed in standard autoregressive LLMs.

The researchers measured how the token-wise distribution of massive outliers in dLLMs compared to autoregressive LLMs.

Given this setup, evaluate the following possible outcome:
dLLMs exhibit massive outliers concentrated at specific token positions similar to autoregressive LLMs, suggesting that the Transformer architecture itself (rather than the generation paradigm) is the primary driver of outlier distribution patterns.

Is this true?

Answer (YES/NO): NO